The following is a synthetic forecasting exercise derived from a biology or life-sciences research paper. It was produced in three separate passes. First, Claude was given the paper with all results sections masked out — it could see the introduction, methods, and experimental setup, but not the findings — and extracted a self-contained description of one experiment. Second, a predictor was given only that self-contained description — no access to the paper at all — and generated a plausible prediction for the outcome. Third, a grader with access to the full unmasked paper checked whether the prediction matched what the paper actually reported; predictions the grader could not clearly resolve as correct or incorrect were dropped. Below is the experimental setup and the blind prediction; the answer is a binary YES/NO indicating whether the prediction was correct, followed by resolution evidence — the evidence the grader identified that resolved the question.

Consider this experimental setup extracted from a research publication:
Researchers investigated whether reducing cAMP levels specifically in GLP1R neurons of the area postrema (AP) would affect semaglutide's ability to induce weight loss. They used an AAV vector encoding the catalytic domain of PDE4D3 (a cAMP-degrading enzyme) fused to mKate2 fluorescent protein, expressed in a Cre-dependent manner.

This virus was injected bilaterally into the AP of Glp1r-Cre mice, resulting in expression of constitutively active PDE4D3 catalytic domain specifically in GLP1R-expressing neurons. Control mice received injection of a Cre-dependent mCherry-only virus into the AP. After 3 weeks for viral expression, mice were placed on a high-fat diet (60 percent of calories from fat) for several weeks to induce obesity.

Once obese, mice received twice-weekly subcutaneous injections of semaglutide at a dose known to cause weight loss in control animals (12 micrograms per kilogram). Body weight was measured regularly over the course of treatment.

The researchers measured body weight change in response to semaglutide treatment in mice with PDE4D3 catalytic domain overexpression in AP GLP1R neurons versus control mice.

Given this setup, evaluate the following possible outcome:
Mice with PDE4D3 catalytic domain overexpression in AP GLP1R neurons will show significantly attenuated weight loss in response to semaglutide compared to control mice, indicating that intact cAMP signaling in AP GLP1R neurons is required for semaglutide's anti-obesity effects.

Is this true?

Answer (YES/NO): YES